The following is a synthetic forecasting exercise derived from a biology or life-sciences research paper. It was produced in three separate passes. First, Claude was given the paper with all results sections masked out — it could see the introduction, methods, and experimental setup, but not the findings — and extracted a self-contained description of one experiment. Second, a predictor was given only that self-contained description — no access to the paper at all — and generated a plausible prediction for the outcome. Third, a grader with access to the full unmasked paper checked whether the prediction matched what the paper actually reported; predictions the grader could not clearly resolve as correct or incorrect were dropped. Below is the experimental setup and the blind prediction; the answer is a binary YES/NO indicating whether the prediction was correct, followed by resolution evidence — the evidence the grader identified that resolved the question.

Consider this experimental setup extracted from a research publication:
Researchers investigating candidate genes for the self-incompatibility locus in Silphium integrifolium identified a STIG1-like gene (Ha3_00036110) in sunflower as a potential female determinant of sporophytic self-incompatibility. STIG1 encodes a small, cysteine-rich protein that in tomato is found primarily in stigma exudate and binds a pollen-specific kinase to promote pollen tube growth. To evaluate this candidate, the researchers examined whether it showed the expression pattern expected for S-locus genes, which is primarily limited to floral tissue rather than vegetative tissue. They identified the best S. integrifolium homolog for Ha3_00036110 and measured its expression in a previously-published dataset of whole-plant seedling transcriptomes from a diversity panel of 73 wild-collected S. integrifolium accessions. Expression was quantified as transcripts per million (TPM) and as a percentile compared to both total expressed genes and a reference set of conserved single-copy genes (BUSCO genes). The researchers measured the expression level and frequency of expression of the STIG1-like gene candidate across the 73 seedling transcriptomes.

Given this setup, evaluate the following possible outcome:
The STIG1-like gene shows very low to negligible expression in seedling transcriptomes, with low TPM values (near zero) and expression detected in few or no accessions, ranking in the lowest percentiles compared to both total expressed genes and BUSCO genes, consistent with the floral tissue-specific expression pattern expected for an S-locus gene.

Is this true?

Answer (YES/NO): NO